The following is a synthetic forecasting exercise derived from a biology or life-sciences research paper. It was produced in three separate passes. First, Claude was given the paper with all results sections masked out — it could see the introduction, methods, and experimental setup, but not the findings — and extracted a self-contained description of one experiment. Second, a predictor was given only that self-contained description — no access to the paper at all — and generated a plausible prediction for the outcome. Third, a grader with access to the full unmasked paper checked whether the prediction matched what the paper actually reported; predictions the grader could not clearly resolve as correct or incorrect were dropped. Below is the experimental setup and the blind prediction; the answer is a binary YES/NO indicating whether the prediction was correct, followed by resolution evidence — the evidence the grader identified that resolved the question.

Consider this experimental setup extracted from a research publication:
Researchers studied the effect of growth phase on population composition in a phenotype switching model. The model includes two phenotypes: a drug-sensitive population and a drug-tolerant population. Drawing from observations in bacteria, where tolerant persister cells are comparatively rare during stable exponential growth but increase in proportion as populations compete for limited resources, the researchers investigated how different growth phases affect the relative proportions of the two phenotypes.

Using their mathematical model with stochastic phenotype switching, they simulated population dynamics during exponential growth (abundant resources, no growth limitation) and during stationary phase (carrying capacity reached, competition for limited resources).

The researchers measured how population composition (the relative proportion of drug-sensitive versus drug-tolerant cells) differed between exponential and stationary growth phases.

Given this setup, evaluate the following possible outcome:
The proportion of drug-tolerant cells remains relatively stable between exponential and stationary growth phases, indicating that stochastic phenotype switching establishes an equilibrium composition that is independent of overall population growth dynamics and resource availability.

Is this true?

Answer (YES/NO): NO